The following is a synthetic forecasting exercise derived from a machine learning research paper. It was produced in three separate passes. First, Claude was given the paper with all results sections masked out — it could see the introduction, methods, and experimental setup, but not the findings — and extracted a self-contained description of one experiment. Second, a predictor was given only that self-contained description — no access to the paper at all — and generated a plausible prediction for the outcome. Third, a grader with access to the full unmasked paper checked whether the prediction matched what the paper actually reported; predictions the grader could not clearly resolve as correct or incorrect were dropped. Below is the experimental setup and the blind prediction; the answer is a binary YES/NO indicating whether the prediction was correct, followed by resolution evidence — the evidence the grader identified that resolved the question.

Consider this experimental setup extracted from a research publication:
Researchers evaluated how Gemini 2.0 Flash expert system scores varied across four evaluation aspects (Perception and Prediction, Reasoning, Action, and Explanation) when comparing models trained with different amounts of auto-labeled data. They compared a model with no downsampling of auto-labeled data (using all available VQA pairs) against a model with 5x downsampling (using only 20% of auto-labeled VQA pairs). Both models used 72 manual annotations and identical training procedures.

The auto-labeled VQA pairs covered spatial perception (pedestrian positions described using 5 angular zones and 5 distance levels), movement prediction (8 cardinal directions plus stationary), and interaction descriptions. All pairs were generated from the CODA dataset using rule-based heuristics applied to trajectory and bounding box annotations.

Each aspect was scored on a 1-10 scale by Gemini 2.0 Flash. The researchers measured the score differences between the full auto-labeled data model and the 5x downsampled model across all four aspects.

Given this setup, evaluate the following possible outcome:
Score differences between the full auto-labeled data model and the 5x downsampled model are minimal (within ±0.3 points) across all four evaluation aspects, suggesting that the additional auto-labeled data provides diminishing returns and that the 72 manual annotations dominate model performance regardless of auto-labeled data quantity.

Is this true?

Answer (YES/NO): YES